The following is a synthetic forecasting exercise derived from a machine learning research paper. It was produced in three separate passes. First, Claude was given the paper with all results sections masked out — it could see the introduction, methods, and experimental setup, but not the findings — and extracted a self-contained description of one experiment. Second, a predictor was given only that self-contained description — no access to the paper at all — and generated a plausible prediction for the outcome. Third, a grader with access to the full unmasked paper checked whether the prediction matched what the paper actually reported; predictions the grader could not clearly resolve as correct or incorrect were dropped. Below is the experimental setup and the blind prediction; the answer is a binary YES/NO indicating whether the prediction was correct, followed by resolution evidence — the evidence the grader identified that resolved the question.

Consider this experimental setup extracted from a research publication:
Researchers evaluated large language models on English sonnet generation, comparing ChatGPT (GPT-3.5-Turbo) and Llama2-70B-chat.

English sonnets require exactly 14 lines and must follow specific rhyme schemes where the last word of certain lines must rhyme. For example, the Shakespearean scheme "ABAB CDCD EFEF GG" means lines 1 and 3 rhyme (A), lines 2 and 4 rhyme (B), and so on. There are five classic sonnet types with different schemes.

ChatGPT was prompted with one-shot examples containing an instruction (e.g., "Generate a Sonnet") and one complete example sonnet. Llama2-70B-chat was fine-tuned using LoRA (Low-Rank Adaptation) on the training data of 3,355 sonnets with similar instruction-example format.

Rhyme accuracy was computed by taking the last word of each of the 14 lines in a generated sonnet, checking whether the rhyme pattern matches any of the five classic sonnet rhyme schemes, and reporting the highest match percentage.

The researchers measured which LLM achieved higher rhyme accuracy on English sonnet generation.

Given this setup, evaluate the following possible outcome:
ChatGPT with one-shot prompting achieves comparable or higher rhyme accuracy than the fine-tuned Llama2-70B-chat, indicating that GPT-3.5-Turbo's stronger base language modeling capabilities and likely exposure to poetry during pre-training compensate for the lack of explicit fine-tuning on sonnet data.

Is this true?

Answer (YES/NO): NO